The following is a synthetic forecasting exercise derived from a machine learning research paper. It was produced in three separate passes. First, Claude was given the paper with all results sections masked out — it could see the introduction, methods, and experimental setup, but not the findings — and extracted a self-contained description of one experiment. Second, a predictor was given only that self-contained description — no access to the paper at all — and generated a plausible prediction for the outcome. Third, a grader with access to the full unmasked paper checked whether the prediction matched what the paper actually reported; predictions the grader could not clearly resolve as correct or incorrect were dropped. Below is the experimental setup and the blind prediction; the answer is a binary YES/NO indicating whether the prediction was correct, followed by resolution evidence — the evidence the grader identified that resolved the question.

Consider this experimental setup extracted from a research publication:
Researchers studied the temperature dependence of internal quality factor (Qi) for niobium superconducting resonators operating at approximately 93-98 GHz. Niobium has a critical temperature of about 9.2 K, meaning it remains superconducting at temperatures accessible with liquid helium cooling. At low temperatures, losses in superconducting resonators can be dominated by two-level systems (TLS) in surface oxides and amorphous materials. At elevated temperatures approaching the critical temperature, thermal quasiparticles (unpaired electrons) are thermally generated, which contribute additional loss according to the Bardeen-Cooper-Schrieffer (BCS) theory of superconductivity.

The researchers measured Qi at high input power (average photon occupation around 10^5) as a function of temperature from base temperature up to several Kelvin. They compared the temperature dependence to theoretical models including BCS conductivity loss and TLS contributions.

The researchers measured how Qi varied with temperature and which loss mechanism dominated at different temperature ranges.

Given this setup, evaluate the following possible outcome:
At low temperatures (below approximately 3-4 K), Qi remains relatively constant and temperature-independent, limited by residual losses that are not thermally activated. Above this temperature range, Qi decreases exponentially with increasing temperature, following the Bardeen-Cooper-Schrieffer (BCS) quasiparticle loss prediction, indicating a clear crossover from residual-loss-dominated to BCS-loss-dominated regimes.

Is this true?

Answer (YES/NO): NO